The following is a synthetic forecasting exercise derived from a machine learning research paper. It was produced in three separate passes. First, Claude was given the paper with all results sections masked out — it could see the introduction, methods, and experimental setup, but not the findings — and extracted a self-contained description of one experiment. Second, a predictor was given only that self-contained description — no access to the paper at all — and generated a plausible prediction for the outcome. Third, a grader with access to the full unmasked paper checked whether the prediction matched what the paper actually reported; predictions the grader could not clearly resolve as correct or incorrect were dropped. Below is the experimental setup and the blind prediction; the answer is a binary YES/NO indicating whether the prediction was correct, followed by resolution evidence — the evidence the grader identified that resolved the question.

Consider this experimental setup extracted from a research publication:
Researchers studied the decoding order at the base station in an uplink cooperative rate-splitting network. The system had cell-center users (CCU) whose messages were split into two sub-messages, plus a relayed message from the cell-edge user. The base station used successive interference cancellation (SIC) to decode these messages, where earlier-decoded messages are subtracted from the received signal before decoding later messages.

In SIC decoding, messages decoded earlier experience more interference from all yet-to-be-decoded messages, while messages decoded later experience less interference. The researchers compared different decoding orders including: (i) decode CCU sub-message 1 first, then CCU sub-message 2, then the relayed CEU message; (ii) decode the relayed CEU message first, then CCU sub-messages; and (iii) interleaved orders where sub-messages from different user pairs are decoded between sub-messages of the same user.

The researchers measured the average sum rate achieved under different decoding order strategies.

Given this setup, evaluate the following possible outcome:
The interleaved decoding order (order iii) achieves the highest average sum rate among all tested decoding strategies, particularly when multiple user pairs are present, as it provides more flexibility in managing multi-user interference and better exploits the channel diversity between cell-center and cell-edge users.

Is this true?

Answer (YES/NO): NO